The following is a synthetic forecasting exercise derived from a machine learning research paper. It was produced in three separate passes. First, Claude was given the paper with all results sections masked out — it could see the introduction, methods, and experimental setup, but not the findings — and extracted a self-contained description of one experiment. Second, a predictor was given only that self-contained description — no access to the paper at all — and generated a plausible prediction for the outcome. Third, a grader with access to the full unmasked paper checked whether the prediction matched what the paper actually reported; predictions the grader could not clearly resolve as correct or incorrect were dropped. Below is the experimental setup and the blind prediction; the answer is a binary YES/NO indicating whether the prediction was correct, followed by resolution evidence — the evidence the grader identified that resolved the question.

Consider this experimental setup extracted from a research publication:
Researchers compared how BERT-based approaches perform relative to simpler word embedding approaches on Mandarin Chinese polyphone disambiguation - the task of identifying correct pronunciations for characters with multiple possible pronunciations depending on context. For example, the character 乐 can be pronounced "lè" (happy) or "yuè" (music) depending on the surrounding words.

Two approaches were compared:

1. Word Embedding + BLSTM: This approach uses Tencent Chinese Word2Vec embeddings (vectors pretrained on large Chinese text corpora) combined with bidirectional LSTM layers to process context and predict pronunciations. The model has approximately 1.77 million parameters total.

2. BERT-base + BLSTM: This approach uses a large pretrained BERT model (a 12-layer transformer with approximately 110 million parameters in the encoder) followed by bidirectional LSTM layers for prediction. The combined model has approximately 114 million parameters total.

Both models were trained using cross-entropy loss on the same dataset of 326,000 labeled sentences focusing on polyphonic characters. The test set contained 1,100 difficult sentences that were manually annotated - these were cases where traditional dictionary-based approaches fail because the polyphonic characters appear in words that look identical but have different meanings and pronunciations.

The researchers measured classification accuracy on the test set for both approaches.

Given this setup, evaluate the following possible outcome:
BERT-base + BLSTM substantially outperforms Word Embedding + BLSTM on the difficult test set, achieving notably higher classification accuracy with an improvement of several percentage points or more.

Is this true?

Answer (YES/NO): NO